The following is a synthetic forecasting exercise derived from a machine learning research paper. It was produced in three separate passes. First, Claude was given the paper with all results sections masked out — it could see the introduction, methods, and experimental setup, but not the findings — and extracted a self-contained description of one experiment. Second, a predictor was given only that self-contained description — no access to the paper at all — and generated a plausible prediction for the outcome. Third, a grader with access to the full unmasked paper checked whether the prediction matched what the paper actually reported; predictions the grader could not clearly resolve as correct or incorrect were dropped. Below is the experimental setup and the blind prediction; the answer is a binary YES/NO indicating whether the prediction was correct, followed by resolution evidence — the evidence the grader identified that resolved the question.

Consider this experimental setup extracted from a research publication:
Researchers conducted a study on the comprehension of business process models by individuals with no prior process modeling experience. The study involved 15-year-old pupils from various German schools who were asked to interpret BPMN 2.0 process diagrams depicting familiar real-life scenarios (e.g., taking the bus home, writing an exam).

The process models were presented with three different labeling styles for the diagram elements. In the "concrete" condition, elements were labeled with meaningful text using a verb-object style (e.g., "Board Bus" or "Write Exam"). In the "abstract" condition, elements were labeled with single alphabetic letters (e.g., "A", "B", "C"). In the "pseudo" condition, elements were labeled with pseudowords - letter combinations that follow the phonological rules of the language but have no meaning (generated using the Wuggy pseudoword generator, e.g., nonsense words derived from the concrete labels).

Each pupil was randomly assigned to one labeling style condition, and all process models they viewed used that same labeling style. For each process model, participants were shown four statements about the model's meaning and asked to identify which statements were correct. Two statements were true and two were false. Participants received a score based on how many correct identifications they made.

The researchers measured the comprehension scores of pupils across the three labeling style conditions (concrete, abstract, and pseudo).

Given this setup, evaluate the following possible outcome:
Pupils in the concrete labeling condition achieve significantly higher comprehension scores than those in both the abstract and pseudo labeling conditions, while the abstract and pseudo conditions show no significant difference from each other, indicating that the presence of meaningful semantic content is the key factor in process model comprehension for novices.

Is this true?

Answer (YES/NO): NO